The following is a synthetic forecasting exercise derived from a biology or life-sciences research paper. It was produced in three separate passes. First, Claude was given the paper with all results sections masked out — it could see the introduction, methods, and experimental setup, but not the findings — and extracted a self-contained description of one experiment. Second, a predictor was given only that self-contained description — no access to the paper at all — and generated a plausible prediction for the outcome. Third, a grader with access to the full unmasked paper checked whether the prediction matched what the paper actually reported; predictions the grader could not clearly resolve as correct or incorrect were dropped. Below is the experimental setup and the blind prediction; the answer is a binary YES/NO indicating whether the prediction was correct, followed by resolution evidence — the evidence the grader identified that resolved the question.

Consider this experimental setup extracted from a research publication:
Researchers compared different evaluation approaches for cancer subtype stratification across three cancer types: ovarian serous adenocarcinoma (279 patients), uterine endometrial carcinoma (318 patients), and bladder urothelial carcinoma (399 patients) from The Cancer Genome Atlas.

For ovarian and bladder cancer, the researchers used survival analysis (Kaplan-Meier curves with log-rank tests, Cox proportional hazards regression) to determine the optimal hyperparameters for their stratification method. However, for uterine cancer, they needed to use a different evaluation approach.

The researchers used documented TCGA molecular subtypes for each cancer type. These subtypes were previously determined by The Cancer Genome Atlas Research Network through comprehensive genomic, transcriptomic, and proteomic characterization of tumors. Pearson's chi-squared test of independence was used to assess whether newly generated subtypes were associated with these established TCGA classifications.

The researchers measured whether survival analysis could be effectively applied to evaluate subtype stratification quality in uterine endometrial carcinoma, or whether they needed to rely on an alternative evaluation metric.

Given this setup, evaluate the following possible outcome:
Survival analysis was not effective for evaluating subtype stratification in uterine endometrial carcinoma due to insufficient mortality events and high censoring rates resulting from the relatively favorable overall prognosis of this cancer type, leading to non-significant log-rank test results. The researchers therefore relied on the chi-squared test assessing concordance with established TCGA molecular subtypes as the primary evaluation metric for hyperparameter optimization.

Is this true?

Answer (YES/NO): YES